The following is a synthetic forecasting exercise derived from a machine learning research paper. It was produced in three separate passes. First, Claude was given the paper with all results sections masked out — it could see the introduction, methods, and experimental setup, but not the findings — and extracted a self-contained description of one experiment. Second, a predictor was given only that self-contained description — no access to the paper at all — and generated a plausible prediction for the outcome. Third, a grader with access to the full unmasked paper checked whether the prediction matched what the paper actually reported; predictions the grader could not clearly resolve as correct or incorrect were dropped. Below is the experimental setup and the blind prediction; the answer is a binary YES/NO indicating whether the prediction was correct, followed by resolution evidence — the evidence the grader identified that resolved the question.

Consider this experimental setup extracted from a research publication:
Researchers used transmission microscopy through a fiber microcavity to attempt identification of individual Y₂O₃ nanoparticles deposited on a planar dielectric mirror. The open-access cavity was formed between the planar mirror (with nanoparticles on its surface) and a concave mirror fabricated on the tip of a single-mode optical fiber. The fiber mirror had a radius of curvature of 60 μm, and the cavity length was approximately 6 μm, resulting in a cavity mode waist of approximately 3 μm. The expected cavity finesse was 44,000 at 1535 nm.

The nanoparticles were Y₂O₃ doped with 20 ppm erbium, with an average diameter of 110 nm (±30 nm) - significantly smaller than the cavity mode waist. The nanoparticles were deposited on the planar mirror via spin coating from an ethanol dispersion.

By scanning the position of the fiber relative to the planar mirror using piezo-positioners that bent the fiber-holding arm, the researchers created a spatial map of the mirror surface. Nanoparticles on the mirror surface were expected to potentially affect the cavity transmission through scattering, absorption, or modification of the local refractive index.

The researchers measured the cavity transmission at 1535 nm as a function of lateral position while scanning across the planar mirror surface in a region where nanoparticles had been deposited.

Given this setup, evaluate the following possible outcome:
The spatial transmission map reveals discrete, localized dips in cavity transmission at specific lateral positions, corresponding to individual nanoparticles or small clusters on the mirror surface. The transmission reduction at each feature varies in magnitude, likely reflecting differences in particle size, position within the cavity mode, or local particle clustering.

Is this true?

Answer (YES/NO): YES